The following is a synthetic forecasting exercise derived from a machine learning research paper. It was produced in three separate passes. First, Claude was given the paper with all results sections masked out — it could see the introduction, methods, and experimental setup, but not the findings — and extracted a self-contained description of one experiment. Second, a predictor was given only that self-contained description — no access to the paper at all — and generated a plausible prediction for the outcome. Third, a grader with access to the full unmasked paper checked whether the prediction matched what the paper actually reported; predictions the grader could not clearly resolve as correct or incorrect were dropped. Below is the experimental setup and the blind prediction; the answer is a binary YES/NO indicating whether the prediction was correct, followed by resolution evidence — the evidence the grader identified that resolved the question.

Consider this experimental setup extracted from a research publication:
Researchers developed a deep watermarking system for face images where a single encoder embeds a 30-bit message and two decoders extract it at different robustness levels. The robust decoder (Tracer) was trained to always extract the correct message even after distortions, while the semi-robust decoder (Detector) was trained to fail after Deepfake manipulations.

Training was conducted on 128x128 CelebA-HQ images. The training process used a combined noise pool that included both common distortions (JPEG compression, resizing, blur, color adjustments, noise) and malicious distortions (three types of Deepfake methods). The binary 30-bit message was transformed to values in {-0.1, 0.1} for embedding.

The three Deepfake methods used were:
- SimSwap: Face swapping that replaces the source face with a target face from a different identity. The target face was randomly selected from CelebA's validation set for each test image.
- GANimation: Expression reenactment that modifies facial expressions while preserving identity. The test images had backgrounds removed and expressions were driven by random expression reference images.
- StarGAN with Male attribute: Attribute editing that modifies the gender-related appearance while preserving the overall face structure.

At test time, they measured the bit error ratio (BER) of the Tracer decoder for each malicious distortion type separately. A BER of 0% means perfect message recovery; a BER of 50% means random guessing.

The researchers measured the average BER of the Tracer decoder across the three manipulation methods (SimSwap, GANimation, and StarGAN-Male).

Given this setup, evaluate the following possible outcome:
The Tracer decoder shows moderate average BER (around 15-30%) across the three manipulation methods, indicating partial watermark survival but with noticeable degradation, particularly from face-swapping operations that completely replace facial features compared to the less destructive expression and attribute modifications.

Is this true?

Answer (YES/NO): NO